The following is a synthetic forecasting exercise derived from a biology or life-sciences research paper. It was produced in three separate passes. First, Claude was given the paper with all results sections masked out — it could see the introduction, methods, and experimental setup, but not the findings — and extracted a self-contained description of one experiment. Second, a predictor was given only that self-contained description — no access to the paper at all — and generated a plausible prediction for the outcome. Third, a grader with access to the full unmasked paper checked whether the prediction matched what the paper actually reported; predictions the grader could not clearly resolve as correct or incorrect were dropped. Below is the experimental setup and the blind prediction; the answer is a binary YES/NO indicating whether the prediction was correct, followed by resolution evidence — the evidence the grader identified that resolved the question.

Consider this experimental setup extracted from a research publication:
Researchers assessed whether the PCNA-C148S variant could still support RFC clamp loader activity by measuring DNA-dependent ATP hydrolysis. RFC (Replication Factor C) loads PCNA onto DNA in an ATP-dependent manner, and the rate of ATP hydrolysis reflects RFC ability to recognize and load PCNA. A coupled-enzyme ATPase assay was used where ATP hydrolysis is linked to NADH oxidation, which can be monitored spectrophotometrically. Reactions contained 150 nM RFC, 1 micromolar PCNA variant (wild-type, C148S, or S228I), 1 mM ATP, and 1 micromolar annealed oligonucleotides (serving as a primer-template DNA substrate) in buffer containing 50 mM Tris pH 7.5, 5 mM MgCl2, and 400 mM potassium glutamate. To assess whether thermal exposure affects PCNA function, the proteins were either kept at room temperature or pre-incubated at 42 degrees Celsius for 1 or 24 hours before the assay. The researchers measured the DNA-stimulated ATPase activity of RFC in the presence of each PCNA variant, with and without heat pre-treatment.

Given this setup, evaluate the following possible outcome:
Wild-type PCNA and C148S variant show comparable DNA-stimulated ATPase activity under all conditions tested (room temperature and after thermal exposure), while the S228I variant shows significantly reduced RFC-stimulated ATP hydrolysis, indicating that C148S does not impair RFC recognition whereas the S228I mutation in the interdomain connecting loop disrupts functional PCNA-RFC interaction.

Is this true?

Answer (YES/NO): NO